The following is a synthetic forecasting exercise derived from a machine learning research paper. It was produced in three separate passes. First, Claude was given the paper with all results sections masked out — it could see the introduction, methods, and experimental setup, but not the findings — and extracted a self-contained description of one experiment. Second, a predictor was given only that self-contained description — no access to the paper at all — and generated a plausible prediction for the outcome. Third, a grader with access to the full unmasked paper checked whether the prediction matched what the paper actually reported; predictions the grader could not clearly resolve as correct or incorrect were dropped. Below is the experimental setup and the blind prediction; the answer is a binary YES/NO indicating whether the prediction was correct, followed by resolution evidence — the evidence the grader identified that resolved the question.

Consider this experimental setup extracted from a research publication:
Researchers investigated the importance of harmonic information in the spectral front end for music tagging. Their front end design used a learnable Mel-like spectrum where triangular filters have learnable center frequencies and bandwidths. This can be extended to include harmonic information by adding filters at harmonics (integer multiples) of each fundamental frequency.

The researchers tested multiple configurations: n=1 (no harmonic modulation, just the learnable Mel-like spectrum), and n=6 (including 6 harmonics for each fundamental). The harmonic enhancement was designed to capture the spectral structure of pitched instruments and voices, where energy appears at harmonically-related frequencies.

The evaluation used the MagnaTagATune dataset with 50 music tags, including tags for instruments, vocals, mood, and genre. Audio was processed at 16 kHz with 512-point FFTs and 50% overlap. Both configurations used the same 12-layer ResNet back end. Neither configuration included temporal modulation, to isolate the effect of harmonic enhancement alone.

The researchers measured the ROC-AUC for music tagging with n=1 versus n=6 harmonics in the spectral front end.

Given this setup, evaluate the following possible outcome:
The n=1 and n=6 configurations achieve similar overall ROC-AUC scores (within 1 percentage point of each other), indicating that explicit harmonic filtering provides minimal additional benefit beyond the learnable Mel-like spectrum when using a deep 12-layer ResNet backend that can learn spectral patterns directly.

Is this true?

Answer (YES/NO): YES